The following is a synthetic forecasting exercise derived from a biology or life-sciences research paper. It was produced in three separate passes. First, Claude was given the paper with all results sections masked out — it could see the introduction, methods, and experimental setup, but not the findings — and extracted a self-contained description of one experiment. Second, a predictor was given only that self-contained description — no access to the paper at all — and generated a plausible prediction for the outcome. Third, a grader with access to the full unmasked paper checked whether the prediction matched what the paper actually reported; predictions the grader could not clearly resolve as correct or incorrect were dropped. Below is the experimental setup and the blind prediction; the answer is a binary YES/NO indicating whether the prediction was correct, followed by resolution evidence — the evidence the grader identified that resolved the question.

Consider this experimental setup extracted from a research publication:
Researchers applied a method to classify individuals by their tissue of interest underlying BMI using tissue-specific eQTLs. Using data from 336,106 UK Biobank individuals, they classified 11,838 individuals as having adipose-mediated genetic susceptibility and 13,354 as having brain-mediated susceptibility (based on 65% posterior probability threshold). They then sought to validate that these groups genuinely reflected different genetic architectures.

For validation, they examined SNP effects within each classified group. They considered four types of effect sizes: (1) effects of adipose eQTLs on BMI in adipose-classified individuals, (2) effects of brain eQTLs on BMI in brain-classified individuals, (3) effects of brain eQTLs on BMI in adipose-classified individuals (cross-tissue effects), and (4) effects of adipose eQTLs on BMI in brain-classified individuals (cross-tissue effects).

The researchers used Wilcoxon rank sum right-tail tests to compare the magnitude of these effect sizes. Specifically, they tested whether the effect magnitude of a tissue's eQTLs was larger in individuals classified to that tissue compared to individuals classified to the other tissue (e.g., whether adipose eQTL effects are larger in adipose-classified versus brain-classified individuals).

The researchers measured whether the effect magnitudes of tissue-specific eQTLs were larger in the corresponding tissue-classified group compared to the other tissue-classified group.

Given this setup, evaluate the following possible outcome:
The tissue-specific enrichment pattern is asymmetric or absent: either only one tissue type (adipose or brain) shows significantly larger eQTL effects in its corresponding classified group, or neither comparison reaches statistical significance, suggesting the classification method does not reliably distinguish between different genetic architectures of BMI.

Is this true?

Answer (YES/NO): NO